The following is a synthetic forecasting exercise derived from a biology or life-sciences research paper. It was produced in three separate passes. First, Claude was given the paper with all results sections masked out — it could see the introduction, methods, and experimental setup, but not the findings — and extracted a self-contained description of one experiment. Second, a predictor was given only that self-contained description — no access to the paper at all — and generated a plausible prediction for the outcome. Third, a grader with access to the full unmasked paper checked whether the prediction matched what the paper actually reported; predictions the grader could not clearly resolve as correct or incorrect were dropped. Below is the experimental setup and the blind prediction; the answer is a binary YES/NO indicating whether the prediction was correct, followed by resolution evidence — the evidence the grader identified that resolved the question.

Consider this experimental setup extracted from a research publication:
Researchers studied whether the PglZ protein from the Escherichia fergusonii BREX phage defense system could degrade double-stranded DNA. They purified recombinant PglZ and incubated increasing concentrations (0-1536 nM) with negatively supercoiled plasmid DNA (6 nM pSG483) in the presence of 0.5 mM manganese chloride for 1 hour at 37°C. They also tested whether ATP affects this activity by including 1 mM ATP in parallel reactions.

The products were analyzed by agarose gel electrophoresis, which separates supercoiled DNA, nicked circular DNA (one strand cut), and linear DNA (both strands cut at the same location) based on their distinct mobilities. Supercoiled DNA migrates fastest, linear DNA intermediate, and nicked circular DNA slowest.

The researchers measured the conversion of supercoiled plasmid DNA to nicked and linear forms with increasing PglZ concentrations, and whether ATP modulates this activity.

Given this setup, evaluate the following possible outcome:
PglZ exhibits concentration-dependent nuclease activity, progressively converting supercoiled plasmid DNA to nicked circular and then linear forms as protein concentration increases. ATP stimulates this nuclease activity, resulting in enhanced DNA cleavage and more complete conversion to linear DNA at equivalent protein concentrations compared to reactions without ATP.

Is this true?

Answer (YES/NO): NO